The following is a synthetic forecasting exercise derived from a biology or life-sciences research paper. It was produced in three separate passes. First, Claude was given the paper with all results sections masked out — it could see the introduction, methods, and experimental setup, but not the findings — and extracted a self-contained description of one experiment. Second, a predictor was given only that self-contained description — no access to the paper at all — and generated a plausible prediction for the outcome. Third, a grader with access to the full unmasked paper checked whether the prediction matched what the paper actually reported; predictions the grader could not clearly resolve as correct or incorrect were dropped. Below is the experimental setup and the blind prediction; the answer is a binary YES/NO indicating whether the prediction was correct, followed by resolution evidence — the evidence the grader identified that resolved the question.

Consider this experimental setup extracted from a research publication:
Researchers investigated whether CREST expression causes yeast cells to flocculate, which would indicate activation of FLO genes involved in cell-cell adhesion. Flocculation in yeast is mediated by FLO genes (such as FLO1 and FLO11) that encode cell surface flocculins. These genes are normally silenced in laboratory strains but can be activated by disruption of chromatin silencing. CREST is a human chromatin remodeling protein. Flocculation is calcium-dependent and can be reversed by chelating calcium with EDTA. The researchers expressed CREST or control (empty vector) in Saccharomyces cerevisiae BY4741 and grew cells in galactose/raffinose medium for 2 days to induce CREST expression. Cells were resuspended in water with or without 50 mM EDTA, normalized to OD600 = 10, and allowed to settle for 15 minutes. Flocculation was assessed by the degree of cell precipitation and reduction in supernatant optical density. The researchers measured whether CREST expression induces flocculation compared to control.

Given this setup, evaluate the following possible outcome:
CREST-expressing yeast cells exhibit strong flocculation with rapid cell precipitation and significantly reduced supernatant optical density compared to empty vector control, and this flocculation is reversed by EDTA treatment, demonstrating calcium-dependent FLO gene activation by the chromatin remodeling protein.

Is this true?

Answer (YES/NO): YES